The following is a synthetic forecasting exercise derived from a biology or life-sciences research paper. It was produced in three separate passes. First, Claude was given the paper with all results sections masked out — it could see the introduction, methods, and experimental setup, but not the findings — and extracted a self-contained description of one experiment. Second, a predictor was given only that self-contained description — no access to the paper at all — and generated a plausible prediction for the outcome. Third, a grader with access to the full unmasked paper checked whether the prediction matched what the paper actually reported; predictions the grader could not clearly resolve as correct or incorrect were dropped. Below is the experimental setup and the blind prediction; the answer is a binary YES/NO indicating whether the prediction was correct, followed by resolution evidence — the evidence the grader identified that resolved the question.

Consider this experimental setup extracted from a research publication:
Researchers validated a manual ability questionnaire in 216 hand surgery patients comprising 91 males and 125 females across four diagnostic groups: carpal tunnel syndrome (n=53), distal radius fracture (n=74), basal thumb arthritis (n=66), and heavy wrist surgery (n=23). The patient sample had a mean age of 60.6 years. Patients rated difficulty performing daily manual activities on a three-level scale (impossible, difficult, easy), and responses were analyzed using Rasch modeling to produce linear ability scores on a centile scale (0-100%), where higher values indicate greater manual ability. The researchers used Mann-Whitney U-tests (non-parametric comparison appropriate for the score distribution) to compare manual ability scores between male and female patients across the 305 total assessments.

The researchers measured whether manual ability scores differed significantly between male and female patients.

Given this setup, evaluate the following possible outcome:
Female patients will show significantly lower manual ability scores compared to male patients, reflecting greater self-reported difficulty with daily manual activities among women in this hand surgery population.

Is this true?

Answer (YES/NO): YES